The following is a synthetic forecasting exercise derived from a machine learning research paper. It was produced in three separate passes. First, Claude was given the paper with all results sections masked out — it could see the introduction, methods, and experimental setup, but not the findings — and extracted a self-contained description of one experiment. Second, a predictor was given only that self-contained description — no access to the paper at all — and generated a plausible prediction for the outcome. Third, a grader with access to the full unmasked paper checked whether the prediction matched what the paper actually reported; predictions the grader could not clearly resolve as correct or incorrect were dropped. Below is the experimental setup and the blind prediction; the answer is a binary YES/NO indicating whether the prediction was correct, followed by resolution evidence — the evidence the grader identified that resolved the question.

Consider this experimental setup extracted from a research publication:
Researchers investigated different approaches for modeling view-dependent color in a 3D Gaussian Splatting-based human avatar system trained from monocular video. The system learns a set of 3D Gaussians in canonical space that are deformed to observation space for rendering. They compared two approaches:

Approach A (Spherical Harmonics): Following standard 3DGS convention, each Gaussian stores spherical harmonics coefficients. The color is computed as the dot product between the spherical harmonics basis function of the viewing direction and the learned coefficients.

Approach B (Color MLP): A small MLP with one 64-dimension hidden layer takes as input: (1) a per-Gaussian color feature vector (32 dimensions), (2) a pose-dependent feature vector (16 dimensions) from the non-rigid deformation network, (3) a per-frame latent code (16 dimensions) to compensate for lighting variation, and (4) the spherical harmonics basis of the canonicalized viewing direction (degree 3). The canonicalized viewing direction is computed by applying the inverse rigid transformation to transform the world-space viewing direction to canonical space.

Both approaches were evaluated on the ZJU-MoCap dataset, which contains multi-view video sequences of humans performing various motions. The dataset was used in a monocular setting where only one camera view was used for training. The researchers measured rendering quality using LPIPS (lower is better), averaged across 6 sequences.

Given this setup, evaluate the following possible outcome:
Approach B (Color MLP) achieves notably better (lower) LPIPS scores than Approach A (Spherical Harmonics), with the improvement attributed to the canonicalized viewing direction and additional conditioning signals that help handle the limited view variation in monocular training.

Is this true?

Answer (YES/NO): YES